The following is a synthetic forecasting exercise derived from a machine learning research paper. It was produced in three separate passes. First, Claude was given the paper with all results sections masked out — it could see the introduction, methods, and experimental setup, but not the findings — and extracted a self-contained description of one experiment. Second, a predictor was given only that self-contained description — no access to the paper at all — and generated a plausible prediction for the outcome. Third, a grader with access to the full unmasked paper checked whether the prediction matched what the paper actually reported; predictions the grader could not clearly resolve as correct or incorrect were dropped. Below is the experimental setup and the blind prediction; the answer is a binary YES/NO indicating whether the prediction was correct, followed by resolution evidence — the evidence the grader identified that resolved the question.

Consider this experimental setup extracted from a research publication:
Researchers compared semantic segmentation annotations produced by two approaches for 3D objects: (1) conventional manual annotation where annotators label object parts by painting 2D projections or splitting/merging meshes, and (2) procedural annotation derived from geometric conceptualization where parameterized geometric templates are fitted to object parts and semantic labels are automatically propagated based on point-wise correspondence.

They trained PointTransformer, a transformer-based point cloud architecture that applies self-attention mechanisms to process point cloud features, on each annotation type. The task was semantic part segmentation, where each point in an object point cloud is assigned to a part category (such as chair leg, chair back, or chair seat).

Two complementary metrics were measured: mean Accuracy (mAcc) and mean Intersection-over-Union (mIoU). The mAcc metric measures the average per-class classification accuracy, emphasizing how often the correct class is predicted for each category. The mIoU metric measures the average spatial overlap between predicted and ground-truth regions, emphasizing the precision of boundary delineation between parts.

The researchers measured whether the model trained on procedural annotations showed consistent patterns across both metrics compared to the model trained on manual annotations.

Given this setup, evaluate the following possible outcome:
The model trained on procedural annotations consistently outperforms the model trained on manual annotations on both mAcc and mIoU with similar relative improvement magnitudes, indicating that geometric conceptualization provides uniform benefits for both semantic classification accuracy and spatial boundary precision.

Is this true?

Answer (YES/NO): NO